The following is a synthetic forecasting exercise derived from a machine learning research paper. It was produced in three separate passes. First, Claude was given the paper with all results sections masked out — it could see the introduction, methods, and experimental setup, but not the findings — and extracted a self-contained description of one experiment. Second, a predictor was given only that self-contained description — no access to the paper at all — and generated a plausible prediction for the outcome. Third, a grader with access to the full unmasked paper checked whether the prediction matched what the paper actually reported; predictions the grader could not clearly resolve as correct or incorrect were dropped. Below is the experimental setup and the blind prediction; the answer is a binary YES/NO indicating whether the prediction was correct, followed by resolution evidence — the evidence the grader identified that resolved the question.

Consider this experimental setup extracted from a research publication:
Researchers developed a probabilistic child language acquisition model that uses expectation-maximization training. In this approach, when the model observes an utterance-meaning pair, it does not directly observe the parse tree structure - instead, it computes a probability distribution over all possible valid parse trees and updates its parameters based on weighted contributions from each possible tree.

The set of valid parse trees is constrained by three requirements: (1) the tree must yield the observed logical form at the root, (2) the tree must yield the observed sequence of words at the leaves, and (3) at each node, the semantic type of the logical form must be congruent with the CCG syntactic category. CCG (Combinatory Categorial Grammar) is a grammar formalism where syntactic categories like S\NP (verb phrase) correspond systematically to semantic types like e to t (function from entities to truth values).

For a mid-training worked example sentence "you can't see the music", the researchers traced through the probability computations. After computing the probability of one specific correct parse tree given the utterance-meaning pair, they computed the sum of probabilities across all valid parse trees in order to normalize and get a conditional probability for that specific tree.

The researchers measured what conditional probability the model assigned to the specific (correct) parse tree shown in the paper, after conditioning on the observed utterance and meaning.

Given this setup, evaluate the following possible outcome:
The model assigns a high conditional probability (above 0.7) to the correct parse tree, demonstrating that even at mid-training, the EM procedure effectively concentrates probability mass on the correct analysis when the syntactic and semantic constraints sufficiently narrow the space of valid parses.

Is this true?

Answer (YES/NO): NO